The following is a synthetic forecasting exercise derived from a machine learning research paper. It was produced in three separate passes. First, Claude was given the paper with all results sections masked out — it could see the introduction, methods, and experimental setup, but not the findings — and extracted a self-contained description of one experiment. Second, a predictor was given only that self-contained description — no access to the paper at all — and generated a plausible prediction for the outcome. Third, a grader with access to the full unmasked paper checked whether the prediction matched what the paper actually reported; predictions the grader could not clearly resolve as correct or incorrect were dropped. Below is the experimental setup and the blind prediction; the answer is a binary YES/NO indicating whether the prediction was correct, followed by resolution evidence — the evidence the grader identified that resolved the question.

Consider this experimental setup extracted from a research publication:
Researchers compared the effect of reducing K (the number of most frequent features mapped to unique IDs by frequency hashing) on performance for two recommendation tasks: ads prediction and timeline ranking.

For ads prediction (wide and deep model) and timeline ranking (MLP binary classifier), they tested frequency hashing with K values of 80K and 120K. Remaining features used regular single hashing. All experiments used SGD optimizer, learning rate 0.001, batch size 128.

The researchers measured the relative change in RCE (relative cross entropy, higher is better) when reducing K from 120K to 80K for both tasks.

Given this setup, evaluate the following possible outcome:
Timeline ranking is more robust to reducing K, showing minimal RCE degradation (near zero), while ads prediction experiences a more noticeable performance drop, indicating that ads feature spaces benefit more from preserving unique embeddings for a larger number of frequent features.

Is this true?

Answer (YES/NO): YES